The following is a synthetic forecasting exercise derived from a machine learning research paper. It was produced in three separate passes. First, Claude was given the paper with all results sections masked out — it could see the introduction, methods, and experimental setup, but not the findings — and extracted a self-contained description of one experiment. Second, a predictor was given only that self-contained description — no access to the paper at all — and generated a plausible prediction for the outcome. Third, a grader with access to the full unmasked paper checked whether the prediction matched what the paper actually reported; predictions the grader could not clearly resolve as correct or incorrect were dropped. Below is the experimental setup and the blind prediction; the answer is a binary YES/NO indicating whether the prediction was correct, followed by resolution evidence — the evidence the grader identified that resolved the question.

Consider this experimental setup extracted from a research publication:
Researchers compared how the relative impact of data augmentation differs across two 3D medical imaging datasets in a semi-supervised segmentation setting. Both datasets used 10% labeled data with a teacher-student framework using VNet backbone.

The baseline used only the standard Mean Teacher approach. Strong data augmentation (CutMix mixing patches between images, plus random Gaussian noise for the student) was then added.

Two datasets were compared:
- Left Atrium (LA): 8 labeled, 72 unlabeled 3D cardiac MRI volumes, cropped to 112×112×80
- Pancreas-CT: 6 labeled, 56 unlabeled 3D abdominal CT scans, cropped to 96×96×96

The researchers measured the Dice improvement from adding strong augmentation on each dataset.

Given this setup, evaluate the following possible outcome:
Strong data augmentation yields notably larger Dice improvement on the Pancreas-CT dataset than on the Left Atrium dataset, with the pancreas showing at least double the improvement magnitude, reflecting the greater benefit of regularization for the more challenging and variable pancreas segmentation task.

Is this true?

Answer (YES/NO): YES